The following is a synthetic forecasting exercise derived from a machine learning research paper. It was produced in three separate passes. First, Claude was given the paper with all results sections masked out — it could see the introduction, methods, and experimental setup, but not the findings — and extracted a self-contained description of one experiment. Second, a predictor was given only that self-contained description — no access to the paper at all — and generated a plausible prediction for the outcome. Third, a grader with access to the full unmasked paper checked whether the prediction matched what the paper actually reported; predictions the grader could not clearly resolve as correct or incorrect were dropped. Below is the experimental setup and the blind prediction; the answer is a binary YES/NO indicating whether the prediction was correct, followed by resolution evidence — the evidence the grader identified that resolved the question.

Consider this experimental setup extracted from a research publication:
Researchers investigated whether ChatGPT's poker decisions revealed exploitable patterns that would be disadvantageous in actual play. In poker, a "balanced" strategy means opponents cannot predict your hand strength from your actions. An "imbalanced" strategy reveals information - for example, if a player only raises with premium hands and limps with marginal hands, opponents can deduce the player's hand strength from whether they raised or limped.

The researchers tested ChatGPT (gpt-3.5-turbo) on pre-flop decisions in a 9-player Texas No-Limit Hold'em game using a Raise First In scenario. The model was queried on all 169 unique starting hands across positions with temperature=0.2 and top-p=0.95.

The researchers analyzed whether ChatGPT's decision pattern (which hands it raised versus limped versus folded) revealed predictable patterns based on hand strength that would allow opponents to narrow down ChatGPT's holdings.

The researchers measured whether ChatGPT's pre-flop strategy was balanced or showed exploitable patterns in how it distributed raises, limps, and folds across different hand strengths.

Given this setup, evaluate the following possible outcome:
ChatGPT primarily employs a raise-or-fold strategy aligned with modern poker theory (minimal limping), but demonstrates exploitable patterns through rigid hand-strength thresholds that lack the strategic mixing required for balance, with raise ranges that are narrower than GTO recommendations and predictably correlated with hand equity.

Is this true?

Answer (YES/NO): NO